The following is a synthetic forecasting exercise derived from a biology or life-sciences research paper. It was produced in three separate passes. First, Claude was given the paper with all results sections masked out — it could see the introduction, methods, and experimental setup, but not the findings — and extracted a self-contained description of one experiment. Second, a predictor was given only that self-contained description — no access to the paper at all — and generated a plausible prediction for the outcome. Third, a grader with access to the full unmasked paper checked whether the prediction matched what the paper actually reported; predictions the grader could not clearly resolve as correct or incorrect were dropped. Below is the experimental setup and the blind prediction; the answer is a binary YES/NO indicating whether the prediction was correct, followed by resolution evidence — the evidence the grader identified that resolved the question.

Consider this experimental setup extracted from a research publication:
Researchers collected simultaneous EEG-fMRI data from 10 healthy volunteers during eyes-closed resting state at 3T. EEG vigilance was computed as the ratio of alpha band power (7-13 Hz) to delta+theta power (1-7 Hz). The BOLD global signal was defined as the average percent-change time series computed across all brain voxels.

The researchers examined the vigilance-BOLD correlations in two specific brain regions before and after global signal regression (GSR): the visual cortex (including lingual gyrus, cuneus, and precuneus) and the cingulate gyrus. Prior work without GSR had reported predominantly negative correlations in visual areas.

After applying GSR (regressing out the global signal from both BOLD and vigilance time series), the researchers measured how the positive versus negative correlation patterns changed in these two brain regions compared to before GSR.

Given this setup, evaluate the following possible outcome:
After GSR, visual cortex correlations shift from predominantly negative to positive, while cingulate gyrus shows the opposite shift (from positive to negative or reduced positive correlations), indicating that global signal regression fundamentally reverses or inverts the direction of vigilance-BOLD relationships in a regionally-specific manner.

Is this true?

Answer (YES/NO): NO